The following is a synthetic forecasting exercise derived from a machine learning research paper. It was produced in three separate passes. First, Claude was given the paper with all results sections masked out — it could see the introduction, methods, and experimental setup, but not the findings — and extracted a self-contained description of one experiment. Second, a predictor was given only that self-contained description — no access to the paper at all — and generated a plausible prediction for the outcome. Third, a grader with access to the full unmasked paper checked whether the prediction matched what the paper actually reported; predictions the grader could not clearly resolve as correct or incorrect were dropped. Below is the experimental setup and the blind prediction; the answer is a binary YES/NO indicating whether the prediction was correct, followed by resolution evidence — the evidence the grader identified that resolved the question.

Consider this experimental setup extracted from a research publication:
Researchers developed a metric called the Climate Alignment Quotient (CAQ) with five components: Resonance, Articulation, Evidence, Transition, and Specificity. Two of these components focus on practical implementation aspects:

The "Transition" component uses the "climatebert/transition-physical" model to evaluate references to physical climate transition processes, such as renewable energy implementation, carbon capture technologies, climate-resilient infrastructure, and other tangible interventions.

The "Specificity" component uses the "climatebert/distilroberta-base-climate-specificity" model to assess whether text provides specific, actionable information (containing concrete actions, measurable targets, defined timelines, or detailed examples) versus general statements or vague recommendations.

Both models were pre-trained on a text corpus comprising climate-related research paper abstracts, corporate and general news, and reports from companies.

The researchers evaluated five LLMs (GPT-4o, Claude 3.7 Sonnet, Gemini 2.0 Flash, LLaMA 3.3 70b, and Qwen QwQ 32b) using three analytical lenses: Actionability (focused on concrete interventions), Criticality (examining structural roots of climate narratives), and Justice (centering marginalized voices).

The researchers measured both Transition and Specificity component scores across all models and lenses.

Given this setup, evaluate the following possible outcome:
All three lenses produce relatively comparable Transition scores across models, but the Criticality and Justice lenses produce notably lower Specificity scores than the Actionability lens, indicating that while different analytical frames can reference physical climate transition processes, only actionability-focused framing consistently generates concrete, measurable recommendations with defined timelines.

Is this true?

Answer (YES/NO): NO